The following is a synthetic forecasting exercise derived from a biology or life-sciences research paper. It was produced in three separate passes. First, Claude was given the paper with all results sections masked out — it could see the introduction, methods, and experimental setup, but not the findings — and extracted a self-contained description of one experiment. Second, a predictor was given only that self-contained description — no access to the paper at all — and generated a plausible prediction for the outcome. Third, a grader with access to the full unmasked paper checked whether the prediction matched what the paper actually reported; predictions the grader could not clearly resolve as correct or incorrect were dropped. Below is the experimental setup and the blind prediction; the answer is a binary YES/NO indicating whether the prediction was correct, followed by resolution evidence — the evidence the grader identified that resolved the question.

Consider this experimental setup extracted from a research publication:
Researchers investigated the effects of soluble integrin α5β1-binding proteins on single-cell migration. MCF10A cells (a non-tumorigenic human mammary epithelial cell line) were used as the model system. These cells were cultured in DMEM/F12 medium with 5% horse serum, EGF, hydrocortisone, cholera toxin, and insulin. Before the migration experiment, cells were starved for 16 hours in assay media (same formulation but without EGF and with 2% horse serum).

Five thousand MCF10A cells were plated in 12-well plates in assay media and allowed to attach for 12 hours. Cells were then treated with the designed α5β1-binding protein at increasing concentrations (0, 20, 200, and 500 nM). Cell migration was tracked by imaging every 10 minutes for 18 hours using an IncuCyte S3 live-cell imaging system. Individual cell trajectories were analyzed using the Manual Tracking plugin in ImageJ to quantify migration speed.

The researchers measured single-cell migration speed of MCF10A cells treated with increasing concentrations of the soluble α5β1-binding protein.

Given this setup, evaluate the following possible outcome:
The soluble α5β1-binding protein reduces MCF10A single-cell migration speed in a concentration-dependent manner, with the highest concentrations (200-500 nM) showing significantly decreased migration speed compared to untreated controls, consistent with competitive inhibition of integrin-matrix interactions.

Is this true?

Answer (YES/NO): YES